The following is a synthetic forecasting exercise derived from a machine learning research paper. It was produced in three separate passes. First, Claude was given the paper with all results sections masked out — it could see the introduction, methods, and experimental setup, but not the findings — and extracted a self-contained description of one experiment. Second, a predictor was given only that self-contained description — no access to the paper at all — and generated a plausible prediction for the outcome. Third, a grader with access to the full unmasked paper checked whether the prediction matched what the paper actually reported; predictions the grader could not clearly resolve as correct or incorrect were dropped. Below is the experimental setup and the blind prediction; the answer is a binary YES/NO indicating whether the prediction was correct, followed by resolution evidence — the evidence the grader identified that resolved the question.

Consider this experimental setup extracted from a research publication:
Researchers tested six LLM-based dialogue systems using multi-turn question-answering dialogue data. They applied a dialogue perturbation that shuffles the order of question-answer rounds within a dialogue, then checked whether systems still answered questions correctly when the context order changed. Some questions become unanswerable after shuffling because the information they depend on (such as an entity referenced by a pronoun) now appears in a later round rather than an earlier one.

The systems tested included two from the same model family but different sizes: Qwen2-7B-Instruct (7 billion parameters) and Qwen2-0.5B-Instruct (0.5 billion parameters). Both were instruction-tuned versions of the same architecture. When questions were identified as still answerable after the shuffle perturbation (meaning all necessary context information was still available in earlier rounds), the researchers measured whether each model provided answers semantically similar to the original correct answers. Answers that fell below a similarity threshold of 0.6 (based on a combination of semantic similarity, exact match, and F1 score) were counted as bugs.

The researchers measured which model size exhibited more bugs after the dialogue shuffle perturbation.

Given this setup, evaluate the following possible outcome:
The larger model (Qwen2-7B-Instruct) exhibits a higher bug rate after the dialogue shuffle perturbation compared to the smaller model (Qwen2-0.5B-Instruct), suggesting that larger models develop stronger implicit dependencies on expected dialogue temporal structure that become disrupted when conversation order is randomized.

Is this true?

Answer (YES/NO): NO